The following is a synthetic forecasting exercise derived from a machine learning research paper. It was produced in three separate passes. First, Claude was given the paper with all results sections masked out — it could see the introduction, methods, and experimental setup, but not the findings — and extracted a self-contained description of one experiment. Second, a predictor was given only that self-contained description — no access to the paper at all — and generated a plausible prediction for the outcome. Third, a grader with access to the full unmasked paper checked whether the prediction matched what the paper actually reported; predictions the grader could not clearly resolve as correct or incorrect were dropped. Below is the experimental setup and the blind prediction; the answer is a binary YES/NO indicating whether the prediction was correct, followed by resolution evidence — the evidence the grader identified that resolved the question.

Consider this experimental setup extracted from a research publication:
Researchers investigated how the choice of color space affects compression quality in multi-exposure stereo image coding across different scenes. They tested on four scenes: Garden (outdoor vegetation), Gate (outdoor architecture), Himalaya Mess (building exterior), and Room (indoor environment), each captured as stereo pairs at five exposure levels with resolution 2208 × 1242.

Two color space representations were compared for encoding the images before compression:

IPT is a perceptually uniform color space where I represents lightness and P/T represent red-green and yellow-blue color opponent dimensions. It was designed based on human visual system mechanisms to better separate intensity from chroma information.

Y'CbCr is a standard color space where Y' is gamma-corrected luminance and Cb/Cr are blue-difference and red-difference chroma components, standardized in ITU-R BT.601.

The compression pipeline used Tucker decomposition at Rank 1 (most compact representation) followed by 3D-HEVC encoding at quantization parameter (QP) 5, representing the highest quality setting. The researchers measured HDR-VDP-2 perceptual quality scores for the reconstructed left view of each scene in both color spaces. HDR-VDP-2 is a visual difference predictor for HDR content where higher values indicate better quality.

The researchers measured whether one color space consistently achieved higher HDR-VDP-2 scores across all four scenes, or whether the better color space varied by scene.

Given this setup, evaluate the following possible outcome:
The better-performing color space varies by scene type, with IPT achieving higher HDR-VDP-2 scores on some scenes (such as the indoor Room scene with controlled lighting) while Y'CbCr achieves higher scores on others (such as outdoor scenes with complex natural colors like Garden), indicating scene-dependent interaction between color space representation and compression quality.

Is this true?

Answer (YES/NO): NO